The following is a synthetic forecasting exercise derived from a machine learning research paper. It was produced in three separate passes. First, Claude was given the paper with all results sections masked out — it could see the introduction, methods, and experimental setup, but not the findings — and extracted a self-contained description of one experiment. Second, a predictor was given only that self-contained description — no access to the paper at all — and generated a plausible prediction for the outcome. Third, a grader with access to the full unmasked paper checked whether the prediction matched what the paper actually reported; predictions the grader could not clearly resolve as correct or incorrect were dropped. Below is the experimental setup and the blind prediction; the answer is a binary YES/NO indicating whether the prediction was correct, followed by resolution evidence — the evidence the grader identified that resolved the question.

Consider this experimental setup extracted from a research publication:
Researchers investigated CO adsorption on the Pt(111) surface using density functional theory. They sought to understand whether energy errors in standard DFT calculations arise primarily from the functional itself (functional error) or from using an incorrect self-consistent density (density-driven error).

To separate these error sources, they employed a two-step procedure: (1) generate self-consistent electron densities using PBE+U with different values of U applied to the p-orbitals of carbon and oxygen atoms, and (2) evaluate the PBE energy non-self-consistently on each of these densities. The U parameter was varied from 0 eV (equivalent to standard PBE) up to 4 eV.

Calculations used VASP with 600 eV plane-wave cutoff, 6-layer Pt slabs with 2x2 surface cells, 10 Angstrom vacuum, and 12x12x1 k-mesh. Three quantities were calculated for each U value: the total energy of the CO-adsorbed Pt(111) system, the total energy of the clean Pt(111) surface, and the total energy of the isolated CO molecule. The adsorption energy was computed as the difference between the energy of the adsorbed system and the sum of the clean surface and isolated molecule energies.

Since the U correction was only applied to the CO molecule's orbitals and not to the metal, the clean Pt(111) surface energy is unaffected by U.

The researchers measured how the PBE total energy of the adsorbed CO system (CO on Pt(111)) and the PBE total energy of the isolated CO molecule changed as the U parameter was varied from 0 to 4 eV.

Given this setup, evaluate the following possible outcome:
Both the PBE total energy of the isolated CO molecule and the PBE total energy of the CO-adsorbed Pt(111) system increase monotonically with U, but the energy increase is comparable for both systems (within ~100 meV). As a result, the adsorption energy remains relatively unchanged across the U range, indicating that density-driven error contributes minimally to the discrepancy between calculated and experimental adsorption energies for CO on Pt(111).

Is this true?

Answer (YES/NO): NO